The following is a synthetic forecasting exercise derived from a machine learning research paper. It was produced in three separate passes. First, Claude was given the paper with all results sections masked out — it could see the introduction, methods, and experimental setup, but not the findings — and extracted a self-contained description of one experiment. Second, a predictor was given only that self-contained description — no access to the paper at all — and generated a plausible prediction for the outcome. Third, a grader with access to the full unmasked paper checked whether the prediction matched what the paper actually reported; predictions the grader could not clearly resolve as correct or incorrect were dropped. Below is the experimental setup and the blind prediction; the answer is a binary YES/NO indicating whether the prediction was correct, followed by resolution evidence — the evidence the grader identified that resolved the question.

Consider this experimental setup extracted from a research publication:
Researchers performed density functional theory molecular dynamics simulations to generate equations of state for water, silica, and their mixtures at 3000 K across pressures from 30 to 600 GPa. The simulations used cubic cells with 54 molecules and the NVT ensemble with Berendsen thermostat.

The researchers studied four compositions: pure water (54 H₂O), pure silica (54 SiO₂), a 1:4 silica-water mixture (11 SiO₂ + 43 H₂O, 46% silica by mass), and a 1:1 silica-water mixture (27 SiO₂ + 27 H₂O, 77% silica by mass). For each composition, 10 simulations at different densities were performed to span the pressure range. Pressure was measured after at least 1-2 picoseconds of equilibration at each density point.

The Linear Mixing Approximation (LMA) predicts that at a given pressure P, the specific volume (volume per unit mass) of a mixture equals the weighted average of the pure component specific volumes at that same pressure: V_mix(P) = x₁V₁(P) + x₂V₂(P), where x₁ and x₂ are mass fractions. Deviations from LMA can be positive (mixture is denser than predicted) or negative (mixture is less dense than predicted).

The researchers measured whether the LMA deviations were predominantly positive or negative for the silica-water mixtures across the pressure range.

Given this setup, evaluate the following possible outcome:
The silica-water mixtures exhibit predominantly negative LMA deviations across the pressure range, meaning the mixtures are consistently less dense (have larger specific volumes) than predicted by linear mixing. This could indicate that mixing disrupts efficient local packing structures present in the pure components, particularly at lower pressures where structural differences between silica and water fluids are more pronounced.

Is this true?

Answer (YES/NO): NO